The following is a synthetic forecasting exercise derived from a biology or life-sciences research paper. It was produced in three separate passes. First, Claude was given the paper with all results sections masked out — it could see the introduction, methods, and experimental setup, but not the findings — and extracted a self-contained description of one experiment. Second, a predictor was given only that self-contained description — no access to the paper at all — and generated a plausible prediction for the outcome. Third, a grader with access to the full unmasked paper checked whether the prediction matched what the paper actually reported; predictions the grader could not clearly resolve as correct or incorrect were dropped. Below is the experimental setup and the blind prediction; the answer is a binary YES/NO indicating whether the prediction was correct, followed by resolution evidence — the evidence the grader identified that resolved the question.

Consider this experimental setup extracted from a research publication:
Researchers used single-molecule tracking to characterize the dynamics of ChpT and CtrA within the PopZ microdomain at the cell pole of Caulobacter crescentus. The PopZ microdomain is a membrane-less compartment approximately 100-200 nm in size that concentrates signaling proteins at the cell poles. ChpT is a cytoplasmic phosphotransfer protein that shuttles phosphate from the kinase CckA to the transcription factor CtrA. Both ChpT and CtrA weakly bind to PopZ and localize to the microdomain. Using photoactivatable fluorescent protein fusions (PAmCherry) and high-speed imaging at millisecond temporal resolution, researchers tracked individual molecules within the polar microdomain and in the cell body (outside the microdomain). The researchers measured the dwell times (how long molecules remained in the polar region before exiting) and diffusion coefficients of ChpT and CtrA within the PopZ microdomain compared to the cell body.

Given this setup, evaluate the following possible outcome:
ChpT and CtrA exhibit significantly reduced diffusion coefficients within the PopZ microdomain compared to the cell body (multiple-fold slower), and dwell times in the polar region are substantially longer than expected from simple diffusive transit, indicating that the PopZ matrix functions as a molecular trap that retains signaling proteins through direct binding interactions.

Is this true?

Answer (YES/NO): NO